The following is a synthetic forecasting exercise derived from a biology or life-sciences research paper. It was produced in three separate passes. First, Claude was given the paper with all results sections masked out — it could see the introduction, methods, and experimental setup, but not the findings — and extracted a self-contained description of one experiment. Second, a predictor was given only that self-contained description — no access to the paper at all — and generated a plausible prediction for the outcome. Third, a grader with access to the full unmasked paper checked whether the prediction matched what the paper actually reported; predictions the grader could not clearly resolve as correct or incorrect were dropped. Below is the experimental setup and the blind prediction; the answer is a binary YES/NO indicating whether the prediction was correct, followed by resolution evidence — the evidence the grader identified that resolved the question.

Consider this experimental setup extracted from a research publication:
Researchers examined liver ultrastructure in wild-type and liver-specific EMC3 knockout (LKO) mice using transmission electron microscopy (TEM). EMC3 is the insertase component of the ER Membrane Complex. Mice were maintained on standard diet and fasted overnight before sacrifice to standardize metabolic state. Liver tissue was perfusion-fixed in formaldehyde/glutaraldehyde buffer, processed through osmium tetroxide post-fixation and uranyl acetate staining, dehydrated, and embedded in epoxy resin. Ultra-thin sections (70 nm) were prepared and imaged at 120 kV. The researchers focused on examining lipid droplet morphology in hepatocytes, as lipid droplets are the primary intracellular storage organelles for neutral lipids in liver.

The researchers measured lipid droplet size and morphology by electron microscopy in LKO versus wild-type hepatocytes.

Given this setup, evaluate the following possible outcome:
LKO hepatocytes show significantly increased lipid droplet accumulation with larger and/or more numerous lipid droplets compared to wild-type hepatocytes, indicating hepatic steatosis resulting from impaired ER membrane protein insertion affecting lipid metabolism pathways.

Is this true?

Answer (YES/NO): NO